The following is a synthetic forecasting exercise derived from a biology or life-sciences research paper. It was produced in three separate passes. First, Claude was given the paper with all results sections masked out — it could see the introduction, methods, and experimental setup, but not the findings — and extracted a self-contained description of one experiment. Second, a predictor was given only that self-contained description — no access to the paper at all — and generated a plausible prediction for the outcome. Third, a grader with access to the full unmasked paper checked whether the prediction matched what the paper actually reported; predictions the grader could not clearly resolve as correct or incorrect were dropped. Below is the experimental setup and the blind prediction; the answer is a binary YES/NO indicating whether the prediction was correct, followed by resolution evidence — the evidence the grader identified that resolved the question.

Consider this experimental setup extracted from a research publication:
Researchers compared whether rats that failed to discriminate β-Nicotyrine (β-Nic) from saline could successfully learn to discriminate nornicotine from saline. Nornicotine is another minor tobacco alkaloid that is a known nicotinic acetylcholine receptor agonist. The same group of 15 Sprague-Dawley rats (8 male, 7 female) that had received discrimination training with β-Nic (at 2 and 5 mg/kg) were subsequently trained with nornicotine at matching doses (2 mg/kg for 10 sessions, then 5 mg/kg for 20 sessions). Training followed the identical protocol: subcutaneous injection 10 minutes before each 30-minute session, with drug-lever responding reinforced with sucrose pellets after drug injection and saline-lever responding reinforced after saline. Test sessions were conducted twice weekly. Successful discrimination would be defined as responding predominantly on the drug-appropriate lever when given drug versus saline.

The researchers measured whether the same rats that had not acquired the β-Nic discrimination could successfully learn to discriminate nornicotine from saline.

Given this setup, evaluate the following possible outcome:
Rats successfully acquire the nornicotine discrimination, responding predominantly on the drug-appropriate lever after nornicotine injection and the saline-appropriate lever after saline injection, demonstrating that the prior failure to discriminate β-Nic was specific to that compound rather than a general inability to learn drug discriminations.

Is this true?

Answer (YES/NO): NO